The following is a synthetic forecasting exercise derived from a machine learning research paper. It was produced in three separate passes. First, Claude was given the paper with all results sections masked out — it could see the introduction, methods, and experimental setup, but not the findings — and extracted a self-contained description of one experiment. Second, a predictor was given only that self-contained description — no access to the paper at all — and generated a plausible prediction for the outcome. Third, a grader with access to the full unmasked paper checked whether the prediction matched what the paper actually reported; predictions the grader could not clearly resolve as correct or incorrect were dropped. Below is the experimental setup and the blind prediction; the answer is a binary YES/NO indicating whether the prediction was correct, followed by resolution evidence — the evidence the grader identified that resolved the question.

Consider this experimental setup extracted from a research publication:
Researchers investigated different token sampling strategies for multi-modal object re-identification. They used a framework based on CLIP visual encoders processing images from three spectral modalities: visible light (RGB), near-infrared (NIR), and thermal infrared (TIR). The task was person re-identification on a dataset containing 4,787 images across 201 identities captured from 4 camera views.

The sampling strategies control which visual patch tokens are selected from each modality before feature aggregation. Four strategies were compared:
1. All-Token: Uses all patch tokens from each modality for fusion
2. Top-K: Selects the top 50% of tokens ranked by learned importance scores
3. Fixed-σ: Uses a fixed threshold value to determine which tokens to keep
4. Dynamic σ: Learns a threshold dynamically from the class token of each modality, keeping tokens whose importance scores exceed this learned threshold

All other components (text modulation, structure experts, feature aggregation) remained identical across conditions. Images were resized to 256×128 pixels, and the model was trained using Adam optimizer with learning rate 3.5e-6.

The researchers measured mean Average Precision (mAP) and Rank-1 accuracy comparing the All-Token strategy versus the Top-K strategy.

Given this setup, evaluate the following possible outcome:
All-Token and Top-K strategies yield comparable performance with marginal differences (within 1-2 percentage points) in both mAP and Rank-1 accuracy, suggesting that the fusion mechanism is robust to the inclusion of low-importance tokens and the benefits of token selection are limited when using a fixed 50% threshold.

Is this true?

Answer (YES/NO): NO